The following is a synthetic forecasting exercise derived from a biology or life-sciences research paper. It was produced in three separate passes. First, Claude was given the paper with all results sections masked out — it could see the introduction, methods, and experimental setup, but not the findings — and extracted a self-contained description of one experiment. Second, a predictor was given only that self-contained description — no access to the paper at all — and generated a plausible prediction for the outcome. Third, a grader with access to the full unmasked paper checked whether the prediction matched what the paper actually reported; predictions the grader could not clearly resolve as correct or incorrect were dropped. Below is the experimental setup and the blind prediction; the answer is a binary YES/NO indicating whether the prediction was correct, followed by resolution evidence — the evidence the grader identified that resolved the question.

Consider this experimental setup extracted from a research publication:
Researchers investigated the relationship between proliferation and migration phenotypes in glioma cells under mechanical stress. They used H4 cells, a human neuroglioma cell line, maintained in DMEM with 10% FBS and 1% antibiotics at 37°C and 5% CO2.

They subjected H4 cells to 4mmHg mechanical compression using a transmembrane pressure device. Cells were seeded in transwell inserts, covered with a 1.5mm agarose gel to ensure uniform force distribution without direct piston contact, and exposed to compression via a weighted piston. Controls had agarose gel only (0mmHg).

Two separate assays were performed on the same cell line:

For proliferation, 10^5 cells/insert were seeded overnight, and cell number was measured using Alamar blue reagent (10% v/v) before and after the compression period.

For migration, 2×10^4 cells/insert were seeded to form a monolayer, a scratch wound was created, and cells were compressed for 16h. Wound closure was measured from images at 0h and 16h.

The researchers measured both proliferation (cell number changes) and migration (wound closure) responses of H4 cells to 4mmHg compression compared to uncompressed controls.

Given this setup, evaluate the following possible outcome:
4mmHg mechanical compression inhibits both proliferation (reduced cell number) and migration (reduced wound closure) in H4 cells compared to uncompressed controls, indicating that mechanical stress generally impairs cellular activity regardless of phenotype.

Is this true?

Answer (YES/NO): NO